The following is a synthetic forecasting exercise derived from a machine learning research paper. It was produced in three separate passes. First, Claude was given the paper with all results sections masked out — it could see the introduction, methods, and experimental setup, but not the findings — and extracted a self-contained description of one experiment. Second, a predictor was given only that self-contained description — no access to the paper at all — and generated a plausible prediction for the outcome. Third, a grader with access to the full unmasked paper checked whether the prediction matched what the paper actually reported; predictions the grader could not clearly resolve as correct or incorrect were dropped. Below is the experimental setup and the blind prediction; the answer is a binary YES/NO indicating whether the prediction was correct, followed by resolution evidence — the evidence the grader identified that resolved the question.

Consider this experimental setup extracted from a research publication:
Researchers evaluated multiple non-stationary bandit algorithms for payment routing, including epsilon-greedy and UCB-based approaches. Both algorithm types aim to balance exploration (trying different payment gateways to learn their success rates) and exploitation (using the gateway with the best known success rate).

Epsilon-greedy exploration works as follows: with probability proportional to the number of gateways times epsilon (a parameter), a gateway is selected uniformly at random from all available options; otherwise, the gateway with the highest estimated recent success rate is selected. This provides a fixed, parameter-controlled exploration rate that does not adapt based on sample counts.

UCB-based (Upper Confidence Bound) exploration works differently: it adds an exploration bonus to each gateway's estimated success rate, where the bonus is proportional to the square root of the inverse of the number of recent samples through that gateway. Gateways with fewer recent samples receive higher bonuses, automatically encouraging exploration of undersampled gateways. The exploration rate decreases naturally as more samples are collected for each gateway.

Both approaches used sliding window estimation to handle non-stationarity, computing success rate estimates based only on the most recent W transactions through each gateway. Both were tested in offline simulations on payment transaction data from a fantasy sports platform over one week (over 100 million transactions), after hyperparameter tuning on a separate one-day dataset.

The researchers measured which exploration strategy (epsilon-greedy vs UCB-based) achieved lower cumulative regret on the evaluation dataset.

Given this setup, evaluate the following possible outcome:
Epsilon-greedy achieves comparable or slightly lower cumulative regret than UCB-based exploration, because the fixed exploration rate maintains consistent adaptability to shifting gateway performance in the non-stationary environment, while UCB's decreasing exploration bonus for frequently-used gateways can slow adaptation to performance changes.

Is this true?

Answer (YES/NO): NO